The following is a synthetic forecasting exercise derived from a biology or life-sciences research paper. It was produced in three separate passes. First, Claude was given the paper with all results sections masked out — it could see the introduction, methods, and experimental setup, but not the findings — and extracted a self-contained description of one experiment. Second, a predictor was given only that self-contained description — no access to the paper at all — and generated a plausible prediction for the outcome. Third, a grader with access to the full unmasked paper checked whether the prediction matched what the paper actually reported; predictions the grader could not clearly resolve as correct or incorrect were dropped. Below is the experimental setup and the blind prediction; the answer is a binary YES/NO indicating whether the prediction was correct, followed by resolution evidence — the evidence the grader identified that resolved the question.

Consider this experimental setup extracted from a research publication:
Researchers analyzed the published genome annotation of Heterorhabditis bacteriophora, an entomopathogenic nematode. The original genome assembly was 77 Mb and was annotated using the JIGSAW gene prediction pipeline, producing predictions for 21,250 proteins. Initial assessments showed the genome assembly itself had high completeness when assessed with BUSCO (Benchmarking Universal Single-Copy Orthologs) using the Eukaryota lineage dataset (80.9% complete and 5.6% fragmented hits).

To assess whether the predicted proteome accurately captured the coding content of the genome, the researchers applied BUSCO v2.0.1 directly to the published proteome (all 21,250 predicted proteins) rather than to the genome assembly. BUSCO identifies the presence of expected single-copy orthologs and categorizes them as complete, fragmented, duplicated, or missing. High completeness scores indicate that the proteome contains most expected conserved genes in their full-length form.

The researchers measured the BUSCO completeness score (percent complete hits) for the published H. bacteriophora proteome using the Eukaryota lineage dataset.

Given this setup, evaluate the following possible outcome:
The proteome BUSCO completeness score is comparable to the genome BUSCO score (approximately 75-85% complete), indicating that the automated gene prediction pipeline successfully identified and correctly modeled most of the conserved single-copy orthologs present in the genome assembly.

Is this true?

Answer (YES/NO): NO